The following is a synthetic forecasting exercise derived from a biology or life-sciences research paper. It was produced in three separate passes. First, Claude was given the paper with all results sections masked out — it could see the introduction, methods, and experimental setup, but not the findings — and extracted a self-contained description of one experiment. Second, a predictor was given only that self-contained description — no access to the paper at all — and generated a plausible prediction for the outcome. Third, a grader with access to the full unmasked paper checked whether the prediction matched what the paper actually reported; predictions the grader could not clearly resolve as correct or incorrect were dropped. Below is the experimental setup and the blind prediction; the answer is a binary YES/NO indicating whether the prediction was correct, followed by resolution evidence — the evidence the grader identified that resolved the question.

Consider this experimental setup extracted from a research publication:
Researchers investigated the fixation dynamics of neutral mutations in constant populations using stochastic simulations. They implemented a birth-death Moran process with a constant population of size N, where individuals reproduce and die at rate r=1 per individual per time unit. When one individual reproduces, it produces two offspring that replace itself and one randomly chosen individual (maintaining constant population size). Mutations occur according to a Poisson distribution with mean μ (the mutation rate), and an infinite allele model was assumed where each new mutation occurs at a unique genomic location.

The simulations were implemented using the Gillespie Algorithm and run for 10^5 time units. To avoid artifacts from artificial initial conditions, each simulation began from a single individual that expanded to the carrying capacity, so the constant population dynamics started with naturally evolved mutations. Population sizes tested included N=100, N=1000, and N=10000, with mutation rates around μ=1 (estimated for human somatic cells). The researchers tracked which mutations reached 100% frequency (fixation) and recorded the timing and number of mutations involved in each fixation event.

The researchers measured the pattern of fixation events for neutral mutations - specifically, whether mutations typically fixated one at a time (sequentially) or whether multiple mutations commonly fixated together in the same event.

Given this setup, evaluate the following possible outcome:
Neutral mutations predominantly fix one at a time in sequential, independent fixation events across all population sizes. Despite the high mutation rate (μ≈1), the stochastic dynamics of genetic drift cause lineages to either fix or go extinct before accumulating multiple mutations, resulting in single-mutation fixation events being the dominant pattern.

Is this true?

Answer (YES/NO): NO